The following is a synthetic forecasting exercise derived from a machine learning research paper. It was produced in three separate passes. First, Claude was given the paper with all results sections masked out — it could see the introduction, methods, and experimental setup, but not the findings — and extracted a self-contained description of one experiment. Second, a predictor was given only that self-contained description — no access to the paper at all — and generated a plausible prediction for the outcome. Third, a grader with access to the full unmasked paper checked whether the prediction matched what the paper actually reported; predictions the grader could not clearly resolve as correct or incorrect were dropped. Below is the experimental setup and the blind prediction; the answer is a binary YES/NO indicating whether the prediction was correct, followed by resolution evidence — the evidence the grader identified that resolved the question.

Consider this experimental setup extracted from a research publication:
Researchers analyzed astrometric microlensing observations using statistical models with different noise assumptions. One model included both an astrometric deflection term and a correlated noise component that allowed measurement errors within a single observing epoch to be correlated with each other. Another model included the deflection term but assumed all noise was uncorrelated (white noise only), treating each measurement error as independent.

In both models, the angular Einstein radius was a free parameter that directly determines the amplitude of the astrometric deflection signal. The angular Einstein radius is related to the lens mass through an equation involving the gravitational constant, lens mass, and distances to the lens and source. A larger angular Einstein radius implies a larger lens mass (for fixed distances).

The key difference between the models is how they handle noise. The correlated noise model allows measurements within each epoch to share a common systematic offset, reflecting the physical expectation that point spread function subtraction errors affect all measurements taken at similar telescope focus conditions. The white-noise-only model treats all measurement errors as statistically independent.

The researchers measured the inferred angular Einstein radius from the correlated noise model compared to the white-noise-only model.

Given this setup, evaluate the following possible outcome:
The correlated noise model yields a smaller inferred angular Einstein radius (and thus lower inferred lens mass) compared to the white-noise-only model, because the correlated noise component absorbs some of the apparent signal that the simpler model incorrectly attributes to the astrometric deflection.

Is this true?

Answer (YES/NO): YES